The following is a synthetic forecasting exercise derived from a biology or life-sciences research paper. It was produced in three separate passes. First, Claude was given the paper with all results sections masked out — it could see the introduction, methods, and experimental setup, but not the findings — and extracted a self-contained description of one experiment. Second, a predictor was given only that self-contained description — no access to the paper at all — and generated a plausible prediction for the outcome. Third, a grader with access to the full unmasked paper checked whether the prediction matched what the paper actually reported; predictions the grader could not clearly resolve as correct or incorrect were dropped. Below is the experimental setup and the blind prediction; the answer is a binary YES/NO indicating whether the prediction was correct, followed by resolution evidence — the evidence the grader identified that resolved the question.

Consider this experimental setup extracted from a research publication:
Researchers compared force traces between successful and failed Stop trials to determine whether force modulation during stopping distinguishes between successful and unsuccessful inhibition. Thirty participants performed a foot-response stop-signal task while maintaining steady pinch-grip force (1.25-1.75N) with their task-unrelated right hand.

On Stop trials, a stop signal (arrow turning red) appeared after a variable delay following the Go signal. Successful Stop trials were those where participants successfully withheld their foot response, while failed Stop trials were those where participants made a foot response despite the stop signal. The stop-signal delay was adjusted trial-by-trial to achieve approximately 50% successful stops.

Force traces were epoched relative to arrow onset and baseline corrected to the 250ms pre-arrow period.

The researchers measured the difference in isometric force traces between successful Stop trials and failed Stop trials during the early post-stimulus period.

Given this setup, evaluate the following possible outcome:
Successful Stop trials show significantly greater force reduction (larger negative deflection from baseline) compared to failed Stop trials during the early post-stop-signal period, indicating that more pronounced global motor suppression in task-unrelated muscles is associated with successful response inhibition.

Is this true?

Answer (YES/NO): YES